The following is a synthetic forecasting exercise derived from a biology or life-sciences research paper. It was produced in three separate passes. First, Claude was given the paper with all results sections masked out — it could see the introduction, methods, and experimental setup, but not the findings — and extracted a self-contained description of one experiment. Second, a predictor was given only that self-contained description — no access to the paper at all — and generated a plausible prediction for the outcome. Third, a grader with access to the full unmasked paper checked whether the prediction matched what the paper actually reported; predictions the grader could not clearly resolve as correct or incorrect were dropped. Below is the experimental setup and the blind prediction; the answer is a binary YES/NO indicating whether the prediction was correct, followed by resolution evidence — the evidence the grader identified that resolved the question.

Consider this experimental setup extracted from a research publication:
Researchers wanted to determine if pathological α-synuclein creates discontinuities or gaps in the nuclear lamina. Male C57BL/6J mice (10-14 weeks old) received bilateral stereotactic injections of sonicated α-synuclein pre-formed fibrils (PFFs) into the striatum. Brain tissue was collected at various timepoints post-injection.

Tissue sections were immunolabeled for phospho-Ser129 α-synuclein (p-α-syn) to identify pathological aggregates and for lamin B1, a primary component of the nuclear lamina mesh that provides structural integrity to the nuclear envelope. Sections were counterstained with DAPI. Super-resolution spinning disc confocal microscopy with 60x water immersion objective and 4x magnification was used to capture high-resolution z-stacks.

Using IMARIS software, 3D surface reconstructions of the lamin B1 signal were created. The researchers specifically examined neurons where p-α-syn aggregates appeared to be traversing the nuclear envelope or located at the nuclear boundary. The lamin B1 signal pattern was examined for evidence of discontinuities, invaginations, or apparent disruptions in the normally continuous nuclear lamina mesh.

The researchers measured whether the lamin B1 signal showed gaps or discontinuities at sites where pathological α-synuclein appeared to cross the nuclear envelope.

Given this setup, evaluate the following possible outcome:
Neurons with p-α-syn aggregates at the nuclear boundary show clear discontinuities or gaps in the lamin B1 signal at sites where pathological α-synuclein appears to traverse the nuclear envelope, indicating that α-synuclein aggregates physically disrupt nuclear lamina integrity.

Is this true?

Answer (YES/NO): YES